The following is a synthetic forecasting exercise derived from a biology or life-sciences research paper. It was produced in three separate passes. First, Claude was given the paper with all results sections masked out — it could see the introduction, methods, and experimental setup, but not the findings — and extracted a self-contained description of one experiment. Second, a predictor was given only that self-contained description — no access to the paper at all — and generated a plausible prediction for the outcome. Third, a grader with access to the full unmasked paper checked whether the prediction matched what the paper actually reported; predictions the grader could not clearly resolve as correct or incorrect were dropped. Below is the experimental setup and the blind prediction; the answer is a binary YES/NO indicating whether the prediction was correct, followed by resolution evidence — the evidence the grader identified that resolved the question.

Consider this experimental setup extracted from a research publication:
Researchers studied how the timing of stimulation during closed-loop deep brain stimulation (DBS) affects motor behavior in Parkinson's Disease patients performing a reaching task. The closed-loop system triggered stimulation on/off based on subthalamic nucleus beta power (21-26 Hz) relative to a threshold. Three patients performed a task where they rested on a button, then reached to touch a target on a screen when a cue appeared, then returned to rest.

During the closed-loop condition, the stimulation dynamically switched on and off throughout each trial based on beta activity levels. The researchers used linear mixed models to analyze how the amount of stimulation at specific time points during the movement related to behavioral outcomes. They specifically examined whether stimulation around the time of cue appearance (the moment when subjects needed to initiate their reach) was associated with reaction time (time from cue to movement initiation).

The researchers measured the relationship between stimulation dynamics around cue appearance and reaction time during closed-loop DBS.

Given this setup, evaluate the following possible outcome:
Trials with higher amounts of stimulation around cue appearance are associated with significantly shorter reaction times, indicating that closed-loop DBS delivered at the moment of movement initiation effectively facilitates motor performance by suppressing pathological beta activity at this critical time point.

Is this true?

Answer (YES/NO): YES